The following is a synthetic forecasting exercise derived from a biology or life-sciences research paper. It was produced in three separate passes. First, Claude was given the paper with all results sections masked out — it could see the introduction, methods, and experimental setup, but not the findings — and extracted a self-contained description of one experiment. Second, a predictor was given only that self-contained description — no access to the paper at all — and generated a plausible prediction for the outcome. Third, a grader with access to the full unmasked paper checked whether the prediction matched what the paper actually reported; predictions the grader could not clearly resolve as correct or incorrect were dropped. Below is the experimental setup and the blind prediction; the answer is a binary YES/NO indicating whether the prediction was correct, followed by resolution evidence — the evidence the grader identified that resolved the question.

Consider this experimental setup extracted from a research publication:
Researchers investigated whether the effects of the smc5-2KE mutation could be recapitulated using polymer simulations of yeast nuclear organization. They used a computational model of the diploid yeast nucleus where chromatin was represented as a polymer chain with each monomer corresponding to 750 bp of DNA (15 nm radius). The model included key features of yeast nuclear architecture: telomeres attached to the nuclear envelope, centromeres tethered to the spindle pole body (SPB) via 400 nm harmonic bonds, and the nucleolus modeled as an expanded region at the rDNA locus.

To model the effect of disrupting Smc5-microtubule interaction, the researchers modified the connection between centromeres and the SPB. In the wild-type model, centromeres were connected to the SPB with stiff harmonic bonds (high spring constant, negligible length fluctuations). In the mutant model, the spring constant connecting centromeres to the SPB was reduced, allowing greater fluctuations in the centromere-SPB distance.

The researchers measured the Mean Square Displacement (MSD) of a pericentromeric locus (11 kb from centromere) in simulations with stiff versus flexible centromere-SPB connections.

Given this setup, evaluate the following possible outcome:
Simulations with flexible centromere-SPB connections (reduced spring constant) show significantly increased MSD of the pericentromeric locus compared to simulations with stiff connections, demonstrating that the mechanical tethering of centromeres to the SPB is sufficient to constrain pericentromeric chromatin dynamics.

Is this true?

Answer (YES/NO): NO